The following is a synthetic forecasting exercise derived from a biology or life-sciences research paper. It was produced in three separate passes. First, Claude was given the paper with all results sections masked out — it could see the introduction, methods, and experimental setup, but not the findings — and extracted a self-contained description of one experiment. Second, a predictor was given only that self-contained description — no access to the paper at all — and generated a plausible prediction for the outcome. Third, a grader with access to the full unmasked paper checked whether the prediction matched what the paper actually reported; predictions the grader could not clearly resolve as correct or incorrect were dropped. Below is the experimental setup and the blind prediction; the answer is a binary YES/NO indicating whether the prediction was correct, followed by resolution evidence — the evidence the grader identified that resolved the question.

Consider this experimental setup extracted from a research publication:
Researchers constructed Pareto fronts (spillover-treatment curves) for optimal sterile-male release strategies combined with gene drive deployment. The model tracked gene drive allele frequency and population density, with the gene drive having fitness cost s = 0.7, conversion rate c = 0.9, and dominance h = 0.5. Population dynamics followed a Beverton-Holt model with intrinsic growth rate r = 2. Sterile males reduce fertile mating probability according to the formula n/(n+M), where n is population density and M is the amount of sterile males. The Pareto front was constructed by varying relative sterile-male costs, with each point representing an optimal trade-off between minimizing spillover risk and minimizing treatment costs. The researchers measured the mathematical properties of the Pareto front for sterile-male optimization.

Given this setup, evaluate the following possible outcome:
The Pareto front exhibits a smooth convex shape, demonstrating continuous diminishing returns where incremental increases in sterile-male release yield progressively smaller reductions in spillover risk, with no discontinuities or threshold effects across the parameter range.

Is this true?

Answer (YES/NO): NO